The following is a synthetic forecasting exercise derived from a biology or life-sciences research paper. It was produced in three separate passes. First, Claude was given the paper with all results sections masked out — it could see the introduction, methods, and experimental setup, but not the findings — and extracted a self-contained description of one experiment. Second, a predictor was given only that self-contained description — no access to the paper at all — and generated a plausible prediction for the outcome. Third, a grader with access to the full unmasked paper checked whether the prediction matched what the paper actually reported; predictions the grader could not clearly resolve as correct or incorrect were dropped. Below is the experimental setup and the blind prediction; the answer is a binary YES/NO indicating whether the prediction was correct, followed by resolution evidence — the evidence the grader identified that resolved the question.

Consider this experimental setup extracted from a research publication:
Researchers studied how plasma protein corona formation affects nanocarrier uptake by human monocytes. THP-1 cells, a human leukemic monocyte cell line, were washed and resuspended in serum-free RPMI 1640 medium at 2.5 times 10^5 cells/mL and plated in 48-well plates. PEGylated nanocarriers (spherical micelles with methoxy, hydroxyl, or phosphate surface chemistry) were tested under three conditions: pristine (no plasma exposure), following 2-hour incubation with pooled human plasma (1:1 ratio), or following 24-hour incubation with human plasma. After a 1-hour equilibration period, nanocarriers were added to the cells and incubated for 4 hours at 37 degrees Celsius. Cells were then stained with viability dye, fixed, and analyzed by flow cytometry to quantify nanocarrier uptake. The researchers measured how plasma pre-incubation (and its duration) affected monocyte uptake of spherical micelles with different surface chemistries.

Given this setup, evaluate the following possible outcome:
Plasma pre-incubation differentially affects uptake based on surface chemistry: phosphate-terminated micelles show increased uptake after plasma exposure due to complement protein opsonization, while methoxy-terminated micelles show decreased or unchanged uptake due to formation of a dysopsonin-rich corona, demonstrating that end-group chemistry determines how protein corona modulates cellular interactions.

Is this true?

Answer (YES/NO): NO